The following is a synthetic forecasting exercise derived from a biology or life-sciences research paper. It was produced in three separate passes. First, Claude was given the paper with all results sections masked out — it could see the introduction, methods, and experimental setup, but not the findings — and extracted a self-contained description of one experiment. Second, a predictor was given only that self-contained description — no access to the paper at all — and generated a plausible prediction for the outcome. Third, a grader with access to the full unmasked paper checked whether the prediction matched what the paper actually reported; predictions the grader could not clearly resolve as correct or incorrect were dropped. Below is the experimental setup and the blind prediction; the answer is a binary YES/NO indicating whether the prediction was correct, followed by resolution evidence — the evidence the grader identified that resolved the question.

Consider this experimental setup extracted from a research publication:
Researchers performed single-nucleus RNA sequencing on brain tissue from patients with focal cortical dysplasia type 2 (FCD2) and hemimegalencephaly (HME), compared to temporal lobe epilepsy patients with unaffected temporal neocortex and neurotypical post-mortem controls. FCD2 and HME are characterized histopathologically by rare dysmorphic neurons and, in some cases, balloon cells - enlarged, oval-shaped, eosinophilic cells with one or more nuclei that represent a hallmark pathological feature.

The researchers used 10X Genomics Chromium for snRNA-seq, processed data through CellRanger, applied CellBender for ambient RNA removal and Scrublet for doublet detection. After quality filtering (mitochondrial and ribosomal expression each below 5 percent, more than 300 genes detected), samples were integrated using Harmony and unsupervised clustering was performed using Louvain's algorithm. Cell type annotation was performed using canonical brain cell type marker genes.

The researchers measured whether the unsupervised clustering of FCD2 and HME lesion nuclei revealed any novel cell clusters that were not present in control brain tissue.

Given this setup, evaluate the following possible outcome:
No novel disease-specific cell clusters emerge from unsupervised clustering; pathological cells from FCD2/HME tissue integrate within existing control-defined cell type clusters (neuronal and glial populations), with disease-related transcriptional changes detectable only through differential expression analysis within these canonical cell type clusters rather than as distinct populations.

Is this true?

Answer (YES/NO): YES